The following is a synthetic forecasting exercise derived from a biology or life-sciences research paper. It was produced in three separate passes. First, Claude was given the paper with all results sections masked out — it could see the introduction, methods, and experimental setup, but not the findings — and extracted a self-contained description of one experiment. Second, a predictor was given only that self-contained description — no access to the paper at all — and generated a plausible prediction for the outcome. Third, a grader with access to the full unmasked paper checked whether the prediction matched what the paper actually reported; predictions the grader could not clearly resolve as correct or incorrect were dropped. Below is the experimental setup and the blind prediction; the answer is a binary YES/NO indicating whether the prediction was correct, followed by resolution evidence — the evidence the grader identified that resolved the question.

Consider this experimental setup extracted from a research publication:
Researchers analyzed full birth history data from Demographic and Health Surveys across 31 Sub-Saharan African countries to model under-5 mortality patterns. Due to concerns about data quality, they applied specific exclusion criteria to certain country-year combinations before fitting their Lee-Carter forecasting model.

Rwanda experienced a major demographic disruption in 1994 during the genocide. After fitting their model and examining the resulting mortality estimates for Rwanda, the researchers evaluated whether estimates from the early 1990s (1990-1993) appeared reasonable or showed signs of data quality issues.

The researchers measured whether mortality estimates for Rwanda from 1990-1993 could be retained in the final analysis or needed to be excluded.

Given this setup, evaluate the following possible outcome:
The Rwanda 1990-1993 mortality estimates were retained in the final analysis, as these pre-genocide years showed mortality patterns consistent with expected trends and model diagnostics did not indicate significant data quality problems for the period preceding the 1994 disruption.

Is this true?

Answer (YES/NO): NO